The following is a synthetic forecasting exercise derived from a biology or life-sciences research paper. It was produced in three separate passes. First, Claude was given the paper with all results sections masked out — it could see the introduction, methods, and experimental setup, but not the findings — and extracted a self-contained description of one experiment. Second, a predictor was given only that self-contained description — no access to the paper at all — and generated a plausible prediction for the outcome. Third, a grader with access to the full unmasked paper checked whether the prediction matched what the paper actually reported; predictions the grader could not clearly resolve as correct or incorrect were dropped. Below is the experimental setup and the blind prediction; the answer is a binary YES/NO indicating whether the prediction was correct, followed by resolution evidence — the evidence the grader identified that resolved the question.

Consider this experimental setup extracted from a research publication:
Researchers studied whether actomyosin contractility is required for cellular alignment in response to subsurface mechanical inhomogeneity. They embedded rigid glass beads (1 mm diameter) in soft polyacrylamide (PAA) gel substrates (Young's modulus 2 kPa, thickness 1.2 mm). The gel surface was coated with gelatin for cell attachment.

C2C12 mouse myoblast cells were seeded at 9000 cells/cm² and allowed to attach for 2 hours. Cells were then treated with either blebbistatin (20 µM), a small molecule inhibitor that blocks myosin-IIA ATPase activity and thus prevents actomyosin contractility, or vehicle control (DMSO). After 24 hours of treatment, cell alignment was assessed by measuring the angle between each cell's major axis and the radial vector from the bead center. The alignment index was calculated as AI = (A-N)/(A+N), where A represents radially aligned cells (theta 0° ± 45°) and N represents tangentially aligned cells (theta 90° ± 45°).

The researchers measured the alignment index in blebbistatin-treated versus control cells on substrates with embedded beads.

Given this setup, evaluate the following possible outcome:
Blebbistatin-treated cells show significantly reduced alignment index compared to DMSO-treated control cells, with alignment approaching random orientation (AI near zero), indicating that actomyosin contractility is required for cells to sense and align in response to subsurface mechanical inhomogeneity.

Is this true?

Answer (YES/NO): YES